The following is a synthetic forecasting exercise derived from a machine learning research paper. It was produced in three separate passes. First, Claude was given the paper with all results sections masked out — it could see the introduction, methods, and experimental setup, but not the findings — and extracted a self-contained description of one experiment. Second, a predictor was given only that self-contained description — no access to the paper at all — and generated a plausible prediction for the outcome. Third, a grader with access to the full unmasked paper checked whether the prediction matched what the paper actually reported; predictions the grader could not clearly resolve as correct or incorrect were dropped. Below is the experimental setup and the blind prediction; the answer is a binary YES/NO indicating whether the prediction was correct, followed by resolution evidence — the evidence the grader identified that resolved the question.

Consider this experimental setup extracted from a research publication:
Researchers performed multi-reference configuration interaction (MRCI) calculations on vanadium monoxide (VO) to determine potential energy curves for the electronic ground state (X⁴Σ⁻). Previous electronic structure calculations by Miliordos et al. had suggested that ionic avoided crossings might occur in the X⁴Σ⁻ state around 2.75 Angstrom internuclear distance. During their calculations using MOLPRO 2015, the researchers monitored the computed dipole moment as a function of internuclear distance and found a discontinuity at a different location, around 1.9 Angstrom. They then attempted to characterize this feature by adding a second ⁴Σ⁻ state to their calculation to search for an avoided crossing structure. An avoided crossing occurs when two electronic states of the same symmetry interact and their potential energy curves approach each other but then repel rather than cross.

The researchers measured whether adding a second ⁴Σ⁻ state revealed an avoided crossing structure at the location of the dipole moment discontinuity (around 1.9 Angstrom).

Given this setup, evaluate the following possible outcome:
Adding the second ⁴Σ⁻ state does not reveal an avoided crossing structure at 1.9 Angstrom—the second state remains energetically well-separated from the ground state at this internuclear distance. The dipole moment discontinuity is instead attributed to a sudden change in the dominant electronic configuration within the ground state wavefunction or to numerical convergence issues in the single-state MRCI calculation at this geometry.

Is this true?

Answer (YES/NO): NO